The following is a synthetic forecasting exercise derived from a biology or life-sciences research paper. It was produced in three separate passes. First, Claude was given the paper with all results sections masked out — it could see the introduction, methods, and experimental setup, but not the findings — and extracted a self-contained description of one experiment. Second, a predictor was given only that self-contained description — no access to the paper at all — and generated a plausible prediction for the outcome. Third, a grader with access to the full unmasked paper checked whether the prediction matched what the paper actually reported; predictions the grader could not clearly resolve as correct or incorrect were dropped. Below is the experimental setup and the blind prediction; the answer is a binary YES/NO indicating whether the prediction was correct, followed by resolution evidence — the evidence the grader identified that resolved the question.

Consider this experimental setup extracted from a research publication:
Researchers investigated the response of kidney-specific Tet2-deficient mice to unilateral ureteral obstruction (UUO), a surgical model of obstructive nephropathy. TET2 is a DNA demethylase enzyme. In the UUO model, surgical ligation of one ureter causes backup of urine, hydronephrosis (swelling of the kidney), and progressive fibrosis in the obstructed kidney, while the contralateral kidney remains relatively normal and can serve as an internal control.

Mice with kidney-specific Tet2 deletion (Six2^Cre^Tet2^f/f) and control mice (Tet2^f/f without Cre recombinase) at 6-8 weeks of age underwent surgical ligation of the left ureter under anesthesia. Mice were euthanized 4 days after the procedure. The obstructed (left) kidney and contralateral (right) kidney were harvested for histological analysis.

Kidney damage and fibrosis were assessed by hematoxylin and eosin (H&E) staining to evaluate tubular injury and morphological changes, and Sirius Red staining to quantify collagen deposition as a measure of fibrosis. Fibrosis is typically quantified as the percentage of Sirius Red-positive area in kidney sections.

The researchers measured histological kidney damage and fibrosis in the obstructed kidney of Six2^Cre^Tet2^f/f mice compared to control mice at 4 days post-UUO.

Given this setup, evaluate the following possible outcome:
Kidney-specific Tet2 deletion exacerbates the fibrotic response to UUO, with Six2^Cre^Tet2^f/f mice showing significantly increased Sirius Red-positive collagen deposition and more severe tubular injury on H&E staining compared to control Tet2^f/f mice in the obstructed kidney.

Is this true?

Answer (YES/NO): YES